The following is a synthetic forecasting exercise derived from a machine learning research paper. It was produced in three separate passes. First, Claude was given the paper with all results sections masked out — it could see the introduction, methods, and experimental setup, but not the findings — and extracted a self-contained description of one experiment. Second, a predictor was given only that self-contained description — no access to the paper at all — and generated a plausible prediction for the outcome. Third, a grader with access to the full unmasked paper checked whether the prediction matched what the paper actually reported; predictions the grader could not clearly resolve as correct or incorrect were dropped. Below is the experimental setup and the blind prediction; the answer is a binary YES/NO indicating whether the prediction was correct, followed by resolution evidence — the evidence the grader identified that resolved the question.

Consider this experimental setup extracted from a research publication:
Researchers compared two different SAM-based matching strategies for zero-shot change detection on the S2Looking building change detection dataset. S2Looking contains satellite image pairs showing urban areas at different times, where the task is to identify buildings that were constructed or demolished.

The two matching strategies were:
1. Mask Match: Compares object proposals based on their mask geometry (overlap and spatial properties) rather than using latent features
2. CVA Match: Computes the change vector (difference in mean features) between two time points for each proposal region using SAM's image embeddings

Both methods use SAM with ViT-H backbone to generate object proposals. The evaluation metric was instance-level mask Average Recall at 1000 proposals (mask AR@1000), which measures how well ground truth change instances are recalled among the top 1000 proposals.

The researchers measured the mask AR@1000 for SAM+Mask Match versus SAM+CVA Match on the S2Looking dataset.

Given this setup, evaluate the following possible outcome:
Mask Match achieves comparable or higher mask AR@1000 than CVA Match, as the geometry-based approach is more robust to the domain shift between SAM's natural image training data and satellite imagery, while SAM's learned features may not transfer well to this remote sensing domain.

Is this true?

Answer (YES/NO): NO